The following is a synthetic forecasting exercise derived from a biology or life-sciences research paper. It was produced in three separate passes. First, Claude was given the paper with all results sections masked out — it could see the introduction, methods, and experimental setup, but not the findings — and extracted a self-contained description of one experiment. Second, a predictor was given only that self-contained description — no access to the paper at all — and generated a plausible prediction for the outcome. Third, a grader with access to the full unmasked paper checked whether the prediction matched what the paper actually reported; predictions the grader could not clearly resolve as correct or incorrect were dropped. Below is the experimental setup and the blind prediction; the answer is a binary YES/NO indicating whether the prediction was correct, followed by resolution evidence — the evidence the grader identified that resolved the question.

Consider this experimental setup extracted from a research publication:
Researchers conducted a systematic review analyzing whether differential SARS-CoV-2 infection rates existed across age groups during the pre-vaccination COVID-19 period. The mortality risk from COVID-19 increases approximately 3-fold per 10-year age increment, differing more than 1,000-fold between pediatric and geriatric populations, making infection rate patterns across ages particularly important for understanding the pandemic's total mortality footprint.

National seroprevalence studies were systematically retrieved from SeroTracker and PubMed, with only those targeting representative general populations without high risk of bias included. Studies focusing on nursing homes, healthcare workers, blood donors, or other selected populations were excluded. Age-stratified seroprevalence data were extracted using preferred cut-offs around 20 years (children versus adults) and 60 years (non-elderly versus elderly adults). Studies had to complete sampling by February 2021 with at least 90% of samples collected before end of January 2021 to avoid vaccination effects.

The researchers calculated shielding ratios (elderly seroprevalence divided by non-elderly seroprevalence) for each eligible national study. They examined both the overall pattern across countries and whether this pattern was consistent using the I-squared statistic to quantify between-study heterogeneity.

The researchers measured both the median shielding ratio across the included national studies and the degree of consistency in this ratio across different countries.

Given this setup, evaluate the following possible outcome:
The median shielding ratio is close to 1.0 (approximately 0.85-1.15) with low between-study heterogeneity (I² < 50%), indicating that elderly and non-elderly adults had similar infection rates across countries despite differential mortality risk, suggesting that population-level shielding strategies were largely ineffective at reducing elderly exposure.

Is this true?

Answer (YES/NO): NO